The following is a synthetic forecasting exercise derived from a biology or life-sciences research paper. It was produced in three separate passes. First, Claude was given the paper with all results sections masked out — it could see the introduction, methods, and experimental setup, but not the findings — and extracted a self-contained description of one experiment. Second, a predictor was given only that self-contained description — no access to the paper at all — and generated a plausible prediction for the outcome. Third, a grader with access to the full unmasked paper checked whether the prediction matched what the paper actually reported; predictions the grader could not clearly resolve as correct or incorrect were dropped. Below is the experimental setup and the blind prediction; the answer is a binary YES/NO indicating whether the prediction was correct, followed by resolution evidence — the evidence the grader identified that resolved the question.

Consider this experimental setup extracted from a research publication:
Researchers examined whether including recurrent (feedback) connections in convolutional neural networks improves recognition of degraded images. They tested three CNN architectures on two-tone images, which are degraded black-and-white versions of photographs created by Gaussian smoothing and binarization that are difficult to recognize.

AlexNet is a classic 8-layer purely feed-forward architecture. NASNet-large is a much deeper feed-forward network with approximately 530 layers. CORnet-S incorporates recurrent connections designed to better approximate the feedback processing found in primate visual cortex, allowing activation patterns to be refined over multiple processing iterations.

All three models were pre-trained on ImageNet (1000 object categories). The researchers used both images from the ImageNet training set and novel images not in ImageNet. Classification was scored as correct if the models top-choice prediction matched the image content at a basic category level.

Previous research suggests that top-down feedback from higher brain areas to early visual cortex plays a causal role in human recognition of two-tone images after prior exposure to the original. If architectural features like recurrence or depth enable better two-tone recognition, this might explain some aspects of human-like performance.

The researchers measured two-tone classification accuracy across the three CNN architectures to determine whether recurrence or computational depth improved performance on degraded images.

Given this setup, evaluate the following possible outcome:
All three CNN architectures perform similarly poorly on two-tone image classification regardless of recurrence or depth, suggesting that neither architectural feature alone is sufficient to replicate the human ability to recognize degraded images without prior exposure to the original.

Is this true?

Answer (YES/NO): NO